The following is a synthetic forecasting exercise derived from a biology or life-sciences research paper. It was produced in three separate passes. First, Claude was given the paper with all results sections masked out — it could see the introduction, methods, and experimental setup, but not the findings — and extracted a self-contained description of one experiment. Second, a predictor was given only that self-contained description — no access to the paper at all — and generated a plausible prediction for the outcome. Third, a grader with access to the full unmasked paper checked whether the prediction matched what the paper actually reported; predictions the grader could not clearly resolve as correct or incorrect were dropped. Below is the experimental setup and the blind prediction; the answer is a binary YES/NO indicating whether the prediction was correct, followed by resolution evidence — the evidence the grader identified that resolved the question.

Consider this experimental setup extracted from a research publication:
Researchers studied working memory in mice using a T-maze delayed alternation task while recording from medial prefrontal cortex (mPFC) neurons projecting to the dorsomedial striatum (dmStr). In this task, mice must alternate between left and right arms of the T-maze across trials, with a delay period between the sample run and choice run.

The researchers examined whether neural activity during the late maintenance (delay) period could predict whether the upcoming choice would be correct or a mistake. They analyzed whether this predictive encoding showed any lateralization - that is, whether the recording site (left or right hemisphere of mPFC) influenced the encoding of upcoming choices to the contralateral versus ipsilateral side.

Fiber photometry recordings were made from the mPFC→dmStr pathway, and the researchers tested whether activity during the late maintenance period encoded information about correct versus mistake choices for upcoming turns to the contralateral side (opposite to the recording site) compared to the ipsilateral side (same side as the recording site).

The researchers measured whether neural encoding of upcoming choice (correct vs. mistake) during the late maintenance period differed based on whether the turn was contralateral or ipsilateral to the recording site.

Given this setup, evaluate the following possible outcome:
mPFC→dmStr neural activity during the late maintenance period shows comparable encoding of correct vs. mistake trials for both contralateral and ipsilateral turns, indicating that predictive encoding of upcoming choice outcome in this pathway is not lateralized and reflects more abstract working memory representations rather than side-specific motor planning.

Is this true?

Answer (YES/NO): NO